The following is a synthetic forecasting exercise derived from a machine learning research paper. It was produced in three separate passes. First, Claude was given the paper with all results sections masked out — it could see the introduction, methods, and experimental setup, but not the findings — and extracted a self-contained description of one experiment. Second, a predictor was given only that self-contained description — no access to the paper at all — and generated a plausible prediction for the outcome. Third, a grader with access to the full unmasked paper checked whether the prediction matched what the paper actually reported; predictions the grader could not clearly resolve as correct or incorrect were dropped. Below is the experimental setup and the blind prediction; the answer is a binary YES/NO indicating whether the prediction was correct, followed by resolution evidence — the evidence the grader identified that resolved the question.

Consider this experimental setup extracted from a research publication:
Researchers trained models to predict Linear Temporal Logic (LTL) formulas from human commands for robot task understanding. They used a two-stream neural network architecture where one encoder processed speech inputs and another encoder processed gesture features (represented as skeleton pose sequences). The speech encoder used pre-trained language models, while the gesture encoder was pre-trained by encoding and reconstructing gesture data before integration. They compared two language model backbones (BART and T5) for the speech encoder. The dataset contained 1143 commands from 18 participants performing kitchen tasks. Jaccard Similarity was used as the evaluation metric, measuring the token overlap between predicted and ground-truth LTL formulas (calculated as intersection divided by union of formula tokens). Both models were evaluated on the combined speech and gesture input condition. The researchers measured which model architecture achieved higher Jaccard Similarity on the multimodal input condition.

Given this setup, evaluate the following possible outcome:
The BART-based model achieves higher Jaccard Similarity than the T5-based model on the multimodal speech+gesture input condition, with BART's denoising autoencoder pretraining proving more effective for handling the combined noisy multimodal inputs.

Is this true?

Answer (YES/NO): NO